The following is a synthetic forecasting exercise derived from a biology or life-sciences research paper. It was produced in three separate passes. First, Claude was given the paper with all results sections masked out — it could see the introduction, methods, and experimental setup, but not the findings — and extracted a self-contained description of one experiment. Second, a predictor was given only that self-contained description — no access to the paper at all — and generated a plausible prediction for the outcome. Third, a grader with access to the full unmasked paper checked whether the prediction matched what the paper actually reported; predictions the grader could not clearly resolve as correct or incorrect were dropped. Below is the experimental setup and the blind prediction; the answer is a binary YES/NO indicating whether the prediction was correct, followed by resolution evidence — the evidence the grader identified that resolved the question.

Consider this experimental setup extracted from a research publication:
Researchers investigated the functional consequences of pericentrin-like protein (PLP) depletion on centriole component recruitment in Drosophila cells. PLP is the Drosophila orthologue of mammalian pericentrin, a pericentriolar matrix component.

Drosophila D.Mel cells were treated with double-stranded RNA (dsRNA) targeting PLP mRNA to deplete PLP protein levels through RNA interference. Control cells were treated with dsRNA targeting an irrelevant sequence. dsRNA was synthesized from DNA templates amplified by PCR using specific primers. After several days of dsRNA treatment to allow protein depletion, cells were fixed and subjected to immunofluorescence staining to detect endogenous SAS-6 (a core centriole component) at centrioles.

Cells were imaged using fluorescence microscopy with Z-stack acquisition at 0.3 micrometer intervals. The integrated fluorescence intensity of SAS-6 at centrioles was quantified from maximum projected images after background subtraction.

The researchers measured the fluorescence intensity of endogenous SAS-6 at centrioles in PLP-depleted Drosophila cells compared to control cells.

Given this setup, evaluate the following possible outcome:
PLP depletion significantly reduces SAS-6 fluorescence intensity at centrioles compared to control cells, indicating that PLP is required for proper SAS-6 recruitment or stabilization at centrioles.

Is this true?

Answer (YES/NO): YES